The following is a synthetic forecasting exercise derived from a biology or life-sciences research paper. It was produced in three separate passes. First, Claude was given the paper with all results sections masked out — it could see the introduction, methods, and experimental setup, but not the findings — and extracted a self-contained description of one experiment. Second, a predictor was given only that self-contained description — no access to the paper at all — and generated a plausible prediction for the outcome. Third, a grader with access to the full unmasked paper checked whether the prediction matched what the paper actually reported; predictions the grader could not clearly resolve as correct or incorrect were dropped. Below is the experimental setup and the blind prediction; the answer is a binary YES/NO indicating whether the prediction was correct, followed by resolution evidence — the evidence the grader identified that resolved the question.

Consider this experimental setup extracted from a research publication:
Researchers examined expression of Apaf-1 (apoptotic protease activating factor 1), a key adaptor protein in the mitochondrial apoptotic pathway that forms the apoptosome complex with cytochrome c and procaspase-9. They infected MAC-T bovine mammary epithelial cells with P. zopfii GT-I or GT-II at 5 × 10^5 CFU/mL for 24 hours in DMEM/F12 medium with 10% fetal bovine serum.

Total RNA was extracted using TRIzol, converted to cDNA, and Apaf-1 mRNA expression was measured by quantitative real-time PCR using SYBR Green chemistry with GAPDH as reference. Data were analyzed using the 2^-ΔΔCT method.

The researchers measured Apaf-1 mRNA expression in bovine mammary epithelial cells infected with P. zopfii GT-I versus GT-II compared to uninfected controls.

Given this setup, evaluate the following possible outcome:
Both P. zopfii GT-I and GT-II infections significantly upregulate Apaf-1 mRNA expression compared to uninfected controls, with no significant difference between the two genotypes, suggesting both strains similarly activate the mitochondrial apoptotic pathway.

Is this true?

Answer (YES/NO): NO